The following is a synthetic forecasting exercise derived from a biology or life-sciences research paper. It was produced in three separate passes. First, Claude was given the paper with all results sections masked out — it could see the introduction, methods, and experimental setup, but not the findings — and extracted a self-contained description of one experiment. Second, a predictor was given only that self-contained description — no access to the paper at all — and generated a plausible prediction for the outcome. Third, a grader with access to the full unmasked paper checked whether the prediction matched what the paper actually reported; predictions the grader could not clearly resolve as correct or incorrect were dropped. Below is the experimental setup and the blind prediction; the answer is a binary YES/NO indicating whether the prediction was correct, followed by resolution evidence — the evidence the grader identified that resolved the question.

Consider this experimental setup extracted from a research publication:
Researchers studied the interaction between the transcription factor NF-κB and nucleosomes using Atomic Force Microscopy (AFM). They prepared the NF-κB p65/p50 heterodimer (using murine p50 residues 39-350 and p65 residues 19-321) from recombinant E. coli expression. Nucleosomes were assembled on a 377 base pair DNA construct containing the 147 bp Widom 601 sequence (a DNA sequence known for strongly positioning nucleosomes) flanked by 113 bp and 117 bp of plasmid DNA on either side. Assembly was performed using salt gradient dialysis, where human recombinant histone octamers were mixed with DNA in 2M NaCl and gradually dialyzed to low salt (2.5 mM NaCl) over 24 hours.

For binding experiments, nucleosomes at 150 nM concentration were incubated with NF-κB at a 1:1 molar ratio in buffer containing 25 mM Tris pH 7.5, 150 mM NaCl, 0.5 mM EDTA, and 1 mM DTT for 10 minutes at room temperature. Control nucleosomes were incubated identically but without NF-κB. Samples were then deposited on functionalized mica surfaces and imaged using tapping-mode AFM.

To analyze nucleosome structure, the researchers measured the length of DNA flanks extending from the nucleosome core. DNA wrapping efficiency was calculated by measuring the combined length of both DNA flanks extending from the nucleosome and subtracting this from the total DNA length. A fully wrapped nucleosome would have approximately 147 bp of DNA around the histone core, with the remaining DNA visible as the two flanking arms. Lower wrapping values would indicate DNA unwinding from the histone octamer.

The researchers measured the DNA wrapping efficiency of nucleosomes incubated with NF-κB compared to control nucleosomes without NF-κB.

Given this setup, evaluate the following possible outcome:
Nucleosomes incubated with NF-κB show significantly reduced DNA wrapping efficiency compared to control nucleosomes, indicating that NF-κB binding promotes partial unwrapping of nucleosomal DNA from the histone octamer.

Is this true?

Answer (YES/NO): YES